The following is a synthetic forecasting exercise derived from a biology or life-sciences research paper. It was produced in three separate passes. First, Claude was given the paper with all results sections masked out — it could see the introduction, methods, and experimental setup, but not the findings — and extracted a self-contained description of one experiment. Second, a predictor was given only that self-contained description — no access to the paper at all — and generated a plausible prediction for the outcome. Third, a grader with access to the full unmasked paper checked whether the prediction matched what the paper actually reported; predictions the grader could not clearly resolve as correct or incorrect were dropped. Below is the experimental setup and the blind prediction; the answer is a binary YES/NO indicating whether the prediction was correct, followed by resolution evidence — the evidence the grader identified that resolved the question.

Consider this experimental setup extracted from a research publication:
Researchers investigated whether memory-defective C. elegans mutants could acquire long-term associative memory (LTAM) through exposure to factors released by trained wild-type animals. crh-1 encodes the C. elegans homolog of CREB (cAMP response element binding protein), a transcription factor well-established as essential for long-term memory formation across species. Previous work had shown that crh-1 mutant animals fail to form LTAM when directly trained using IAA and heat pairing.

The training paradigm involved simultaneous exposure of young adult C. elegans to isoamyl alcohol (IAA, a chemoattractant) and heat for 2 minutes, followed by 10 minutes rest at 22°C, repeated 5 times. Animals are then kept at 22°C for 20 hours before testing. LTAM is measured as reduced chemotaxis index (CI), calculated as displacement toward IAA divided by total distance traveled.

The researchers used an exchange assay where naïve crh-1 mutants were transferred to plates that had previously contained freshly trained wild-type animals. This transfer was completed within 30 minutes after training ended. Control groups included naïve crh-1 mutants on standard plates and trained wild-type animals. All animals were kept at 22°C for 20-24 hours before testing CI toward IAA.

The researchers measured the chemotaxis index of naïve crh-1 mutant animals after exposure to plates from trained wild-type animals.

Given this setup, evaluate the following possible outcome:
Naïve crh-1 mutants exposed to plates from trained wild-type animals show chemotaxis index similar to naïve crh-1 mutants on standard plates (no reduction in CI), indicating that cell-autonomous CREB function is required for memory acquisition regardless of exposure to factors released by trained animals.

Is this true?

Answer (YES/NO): NO